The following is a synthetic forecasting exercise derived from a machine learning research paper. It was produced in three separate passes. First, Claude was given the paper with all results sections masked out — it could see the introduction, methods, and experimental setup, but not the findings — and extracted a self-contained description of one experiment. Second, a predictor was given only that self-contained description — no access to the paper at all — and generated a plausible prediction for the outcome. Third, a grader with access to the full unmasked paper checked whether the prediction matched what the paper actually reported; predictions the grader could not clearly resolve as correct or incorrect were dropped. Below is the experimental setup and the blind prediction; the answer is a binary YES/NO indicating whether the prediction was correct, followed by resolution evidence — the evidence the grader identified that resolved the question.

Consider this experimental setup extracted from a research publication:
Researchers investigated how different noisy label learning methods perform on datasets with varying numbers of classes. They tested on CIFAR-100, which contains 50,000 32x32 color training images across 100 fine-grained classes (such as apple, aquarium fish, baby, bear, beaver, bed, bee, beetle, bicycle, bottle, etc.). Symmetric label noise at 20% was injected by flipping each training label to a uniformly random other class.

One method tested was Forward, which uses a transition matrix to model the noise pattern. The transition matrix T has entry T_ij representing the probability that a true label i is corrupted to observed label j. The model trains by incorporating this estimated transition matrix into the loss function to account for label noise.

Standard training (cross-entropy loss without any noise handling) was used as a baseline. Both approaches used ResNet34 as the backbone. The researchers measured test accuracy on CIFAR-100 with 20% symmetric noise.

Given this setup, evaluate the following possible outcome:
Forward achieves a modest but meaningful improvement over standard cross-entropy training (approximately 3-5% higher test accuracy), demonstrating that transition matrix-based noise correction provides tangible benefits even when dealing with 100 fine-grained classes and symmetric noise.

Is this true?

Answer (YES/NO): NO